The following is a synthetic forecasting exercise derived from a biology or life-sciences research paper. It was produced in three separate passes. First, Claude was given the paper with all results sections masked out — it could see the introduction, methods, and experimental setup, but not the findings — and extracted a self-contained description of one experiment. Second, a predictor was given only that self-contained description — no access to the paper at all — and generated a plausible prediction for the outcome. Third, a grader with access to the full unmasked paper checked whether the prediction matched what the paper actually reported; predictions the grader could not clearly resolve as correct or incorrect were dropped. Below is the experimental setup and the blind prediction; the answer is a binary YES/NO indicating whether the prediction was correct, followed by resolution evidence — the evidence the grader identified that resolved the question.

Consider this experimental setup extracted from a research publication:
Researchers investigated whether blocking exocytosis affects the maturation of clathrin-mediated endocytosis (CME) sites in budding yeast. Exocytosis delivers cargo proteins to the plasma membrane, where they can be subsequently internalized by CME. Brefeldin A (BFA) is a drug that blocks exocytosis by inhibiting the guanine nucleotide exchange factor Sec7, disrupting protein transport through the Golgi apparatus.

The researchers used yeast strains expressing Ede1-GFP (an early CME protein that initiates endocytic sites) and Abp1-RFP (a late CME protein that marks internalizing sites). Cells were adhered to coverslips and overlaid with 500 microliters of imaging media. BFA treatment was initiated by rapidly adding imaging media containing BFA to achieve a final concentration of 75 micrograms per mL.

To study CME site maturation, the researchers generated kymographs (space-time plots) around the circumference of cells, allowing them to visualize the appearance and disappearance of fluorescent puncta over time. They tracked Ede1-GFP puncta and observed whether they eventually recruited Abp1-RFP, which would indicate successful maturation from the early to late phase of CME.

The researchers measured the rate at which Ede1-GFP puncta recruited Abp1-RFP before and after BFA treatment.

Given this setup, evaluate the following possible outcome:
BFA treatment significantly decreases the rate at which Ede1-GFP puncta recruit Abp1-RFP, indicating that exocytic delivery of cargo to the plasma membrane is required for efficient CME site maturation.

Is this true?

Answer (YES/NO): YES